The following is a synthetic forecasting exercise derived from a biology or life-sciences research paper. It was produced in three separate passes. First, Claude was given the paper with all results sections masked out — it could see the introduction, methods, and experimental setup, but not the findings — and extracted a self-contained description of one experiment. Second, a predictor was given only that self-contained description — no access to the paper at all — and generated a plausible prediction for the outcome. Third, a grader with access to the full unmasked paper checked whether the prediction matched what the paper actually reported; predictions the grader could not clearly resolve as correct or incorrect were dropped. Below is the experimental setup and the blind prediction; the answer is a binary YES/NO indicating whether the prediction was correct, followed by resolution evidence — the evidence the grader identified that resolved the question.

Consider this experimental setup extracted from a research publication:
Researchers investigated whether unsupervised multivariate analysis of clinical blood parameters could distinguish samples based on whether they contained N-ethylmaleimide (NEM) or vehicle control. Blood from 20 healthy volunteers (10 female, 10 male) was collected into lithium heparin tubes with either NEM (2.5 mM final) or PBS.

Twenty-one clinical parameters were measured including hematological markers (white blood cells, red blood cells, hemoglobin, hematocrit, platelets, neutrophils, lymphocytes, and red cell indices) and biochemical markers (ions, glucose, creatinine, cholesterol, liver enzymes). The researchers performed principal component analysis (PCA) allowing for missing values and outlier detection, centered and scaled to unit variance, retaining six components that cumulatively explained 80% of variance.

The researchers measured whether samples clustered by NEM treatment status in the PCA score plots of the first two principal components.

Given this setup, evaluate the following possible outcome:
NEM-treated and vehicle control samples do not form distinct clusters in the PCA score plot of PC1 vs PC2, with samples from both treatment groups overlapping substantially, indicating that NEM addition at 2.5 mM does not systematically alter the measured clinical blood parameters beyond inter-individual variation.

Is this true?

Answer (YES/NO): YES